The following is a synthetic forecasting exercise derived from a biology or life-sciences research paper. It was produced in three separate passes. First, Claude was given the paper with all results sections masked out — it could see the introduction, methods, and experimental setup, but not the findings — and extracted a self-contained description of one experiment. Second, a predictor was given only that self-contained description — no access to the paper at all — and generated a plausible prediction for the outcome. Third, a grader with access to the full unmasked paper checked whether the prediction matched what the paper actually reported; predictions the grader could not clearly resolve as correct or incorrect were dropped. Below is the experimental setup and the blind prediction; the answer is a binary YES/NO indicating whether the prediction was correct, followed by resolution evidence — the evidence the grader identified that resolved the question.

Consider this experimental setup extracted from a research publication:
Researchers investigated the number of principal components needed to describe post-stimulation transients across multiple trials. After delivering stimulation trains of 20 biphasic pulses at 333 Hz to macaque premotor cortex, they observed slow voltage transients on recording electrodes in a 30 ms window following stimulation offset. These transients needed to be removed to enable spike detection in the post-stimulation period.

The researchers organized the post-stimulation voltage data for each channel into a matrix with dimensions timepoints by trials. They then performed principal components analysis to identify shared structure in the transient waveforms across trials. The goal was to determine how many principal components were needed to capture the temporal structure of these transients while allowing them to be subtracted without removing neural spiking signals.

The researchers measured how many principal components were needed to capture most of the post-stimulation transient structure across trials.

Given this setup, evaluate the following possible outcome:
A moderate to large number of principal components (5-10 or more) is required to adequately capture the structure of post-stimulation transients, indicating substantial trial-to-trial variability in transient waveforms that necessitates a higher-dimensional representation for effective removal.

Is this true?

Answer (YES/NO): NO